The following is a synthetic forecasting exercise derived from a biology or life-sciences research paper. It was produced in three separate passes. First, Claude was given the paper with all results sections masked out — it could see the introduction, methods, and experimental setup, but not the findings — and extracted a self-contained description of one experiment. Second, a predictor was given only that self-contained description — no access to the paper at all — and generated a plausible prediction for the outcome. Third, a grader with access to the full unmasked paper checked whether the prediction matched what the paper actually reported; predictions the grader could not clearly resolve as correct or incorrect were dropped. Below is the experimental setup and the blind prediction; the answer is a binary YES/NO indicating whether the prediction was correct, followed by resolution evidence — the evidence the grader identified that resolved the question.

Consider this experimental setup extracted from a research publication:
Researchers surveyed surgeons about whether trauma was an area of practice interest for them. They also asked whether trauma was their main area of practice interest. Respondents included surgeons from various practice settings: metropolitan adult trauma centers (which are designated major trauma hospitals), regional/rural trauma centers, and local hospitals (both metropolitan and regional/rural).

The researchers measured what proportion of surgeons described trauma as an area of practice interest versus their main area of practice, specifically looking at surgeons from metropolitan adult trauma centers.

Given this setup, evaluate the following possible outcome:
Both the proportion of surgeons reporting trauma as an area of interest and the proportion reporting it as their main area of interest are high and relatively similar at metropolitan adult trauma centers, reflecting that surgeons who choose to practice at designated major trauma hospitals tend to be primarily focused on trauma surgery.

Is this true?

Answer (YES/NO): NO